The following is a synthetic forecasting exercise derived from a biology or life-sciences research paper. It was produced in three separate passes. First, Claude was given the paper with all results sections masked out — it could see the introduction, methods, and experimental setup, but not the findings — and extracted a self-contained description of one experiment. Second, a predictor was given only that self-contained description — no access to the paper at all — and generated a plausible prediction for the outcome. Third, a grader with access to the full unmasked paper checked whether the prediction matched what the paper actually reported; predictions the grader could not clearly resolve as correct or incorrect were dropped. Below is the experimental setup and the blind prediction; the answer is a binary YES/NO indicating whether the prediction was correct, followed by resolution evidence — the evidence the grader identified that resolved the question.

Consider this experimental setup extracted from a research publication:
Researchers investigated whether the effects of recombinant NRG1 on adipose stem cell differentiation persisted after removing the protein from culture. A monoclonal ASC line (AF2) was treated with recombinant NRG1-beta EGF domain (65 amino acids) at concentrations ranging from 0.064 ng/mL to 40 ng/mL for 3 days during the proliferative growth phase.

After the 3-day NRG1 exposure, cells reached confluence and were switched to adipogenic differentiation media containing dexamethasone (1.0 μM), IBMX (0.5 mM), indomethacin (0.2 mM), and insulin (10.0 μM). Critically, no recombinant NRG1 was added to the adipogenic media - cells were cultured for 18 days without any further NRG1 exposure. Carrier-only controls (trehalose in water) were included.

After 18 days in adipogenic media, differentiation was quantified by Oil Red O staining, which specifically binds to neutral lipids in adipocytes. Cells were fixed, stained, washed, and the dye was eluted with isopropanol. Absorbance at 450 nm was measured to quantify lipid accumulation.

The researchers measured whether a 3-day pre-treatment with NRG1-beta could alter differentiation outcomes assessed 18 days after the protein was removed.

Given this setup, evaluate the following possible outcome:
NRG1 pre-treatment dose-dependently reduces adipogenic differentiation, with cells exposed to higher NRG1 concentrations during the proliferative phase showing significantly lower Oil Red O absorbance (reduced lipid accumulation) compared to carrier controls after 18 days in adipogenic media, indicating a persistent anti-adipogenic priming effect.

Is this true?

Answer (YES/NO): NO